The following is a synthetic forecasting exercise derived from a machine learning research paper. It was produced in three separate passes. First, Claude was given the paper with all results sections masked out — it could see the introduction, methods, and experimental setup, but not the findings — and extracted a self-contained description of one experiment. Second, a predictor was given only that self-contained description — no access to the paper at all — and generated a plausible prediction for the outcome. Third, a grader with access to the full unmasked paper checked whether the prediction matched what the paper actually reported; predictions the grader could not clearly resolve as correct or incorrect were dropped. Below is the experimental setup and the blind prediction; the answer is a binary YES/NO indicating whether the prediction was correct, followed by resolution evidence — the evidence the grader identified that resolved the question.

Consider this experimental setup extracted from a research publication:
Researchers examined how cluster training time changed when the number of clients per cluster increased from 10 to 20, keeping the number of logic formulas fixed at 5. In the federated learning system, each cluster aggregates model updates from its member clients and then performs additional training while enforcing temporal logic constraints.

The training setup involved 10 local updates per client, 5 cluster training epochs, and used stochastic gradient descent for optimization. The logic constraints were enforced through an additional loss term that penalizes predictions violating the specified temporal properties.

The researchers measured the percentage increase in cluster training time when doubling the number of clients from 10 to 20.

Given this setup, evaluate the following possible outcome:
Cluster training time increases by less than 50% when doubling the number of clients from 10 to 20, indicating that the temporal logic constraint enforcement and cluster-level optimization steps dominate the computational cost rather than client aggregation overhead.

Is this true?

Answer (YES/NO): YES